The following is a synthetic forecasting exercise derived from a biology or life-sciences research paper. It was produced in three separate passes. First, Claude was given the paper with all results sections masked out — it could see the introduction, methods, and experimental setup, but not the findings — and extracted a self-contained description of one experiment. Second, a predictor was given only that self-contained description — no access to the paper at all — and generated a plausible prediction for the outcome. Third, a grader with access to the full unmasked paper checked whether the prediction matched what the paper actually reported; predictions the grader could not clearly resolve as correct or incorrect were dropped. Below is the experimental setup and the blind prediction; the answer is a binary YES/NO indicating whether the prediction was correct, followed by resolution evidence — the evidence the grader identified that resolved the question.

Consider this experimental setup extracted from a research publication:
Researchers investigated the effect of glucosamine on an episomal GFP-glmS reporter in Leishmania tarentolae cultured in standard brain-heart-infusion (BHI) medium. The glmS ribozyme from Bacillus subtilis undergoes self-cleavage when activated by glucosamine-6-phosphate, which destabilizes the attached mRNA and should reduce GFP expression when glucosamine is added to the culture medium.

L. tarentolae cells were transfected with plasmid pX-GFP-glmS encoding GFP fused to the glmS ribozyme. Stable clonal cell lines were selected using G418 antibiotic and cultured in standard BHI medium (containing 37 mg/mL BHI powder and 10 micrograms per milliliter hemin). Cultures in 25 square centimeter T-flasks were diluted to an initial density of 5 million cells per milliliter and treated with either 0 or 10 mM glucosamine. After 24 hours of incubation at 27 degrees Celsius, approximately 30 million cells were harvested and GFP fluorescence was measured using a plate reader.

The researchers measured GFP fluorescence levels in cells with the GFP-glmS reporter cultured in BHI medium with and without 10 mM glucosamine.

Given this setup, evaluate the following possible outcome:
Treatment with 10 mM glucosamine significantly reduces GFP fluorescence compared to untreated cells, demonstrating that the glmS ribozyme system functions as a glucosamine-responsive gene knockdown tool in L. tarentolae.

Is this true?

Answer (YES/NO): NO